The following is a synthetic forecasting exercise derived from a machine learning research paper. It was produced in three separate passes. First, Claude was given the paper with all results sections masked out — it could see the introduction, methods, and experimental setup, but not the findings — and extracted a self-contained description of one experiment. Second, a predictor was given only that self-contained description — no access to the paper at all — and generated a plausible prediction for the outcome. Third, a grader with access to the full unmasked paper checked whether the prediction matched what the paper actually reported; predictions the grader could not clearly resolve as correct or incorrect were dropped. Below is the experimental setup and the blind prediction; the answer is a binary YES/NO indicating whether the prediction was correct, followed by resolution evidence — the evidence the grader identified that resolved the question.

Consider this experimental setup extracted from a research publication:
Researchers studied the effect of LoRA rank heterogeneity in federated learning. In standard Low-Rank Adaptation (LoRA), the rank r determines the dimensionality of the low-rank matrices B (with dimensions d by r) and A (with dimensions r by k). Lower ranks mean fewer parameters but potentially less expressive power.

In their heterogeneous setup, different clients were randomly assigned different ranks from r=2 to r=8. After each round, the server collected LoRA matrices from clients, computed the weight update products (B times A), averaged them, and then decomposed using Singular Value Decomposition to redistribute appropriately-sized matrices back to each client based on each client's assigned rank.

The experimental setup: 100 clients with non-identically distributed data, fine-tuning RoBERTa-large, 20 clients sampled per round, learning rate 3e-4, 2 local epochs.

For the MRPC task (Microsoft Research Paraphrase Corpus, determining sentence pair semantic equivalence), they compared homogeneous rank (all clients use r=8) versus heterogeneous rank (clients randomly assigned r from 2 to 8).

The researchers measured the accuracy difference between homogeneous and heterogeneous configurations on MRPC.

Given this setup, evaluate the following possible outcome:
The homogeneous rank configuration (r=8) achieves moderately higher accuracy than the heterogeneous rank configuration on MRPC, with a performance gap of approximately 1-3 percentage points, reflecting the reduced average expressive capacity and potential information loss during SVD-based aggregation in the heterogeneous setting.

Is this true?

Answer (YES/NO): NO